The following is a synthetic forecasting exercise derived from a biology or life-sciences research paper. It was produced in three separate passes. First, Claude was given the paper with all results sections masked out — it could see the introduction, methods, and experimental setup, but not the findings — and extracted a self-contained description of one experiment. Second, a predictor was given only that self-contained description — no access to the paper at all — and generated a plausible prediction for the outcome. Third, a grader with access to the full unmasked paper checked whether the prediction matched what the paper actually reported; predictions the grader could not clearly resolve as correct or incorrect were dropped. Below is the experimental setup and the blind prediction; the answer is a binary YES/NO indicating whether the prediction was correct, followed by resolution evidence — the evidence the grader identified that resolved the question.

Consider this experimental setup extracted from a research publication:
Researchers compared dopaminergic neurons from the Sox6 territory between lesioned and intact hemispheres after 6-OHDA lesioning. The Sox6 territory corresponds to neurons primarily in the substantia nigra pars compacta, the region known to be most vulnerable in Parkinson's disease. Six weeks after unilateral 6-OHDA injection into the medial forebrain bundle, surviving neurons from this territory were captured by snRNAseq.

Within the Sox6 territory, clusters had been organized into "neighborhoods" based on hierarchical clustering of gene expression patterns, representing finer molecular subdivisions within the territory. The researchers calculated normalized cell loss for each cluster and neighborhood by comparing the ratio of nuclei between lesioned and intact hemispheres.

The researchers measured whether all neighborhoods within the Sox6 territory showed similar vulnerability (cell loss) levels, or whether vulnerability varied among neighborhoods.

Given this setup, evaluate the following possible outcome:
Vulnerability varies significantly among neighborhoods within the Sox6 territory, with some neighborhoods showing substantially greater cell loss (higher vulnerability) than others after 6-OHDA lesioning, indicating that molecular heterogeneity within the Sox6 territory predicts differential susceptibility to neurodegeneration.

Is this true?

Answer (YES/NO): NO